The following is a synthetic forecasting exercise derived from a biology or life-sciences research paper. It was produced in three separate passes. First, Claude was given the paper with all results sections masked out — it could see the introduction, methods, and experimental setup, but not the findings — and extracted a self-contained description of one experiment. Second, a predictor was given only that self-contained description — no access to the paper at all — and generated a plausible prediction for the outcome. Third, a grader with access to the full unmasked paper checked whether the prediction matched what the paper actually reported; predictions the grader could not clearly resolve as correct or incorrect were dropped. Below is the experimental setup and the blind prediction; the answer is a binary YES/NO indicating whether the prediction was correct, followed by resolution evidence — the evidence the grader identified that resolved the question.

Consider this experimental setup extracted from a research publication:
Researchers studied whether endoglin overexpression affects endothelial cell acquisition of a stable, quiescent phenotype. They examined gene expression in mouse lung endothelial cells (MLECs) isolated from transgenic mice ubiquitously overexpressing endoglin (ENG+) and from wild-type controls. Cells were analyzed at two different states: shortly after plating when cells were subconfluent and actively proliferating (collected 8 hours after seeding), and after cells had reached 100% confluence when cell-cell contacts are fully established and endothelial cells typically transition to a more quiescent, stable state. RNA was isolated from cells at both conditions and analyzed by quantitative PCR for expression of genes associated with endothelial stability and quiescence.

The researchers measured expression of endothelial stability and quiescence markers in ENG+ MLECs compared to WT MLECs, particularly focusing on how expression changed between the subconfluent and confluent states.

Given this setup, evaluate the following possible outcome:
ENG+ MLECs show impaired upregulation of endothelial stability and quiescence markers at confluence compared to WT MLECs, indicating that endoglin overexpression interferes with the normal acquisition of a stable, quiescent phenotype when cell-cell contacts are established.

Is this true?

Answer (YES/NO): YES